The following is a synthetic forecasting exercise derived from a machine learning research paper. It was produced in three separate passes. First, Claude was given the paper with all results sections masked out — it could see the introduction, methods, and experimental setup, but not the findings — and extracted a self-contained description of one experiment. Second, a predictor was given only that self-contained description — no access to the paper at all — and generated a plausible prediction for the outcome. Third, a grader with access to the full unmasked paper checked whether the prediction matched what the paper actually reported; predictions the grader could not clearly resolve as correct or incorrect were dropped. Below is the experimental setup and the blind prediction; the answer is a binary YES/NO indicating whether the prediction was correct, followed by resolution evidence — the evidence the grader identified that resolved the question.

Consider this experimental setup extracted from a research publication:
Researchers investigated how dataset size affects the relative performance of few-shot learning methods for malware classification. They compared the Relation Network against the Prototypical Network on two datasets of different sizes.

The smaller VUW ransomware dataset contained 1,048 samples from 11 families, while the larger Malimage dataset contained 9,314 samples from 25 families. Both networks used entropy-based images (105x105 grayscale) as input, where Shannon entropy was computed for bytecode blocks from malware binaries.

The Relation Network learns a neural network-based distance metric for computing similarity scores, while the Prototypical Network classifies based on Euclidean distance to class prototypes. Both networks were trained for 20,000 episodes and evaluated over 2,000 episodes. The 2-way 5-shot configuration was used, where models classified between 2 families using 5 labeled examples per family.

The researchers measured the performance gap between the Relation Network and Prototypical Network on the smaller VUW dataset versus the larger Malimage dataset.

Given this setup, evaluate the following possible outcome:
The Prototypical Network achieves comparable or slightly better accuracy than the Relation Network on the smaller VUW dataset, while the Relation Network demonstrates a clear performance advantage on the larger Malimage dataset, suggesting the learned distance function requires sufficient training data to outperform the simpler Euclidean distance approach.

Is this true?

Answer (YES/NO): NO